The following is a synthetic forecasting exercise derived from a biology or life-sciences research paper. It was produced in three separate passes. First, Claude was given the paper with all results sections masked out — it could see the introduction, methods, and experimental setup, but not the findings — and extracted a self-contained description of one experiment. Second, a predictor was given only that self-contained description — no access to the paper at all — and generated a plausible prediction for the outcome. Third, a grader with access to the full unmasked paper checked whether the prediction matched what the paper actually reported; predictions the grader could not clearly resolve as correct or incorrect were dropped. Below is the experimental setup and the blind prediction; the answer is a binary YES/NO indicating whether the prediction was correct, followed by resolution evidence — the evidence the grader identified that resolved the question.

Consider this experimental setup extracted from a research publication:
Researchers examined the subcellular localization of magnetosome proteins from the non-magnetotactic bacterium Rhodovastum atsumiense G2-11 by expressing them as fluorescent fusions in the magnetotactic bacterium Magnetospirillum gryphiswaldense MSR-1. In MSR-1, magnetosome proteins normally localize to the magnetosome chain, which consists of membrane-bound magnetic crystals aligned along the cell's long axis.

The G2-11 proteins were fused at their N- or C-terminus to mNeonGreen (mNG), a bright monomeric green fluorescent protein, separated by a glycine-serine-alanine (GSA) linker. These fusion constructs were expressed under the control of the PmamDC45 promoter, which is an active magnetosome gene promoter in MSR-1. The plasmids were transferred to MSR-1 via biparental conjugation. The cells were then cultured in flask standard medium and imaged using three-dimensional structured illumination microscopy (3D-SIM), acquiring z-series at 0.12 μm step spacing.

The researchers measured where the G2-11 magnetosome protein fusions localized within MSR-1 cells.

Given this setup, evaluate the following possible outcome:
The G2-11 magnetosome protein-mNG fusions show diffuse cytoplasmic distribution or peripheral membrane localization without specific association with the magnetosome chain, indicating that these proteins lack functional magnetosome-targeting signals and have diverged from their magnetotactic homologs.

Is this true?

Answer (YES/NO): NO